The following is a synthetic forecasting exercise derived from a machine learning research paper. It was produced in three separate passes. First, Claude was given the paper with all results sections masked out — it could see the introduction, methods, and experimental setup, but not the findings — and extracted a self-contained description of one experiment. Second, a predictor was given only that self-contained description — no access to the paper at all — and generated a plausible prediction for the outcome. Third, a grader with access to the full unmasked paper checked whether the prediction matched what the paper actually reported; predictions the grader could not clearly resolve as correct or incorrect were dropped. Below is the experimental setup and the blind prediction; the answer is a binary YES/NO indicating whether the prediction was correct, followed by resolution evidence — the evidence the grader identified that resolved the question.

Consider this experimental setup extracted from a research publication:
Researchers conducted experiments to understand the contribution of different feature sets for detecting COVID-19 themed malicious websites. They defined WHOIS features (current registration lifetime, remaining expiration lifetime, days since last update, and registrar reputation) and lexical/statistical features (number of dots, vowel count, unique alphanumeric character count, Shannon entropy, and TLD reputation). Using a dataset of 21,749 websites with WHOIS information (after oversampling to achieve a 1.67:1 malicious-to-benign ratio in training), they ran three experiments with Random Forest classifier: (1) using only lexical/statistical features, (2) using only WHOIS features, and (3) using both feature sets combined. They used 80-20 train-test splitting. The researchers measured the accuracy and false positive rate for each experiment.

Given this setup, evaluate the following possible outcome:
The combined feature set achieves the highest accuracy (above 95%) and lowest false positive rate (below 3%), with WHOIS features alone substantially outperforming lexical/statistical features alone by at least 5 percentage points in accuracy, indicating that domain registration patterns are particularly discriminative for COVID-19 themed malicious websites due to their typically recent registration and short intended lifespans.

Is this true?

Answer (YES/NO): NO